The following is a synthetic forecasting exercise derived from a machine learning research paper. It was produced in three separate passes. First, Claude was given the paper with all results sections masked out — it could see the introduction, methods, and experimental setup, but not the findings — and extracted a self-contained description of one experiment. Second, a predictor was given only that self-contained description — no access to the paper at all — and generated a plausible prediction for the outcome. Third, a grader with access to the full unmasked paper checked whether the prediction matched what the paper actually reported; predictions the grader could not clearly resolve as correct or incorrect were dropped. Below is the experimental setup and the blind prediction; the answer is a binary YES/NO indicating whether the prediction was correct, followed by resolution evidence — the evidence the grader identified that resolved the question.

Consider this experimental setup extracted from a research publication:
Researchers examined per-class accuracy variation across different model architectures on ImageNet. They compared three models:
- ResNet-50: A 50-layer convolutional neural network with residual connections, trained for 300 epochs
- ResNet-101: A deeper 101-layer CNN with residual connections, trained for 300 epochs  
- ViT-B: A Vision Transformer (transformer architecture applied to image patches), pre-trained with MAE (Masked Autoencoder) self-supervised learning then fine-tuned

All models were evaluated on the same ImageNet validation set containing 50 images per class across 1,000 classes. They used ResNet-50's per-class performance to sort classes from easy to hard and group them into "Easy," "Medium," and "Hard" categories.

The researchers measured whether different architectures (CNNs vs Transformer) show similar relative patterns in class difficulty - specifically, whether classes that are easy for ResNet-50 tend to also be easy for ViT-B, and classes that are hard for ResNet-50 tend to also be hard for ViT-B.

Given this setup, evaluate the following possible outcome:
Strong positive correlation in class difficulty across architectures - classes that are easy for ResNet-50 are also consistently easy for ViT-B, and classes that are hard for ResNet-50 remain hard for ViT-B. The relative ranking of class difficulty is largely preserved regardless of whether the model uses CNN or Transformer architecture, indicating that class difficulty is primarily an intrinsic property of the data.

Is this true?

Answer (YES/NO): YES